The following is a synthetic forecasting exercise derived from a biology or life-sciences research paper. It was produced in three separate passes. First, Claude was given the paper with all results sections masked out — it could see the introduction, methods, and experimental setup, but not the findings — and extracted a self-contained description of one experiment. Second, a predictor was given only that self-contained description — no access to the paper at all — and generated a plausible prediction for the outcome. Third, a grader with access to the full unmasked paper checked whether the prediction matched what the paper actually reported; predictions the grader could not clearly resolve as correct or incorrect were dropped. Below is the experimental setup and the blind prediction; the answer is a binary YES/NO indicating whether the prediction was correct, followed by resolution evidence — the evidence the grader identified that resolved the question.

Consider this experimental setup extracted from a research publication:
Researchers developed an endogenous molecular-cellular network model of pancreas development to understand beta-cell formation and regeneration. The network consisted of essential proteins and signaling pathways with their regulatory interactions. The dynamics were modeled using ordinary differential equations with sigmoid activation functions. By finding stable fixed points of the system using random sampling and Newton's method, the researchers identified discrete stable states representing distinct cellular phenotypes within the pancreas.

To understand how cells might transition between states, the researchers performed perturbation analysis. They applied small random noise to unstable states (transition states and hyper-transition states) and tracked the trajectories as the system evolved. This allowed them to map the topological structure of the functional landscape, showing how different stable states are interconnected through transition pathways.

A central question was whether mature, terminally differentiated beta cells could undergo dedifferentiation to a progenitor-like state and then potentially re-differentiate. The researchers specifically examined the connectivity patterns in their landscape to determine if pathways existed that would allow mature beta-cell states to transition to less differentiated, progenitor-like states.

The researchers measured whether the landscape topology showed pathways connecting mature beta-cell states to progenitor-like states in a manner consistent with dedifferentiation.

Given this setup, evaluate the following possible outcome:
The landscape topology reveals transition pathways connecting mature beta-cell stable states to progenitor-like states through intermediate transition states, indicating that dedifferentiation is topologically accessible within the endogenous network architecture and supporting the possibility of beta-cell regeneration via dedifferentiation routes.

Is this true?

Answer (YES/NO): YES